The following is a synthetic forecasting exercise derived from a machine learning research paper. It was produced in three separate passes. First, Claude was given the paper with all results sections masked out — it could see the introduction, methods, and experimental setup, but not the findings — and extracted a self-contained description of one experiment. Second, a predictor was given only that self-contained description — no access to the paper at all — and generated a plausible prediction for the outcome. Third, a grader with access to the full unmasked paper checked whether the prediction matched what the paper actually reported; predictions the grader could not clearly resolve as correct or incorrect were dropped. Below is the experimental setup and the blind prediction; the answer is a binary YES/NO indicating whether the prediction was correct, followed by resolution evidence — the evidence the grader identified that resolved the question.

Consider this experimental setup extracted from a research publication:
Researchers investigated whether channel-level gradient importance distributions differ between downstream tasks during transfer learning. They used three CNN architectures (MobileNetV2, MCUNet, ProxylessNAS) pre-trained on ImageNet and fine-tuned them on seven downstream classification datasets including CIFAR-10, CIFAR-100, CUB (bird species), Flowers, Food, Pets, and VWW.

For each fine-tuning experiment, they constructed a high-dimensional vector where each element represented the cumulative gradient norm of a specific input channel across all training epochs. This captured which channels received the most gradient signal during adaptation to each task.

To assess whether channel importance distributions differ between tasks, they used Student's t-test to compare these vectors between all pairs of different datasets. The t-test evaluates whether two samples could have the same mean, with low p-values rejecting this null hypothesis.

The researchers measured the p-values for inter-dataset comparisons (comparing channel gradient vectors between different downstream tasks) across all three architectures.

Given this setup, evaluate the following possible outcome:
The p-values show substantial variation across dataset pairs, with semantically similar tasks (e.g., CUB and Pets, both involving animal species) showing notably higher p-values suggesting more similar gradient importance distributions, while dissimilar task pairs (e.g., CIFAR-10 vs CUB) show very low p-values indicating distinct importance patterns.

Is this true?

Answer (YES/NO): NO